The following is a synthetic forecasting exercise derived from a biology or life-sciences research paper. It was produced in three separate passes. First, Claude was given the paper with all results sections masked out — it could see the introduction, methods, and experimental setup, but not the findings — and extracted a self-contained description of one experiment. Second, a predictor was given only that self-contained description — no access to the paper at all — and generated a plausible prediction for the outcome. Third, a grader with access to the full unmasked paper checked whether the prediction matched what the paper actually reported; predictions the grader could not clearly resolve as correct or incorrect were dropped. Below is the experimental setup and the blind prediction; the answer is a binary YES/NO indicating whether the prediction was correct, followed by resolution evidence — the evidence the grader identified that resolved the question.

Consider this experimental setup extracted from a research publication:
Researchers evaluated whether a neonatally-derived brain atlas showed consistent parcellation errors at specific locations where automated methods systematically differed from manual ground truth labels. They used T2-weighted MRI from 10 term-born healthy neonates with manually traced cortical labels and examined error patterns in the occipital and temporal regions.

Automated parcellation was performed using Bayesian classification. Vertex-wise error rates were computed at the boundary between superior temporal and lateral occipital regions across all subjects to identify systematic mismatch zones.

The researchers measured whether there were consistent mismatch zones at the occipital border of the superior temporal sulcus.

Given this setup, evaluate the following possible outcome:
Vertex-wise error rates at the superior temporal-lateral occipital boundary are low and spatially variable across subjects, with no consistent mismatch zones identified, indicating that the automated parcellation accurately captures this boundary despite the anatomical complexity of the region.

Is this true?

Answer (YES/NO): NO